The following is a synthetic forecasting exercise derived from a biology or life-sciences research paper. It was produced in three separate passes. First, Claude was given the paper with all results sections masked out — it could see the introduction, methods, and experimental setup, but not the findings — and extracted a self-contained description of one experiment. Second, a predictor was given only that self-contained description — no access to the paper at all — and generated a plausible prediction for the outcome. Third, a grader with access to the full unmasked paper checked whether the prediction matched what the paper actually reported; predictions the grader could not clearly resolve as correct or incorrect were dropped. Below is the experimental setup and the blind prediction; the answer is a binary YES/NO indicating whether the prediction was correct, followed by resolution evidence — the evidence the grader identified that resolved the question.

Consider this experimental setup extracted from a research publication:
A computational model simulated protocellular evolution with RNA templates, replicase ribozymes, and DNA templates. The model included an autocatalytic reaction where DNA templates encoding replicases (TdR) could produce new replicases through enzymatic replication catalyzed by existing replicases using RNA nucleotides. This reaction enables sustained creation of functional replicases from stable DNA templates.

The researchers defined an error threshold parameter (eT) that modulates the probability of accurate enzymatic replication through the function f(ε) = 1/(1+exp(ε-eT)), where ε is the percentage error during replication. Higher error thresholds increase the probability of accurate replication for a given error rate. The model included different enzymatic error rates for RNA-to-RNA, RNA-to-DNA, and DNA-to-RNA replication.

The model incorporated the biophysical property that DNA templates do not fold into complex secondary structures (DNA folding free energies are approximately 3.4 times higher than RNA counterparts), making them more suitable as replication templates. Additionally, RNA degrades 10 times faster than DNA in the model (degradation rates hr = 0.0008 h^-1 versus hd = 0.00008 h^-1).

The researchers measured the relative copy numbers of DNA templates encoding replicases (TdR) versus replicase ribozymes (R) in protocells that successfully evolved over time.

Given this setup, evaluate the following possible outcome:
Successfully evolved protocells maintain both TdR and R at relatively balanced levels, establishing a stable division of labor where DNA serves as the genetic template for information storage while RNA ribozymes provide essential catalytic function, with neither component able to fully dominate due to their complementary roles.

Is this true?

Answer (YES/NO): NO